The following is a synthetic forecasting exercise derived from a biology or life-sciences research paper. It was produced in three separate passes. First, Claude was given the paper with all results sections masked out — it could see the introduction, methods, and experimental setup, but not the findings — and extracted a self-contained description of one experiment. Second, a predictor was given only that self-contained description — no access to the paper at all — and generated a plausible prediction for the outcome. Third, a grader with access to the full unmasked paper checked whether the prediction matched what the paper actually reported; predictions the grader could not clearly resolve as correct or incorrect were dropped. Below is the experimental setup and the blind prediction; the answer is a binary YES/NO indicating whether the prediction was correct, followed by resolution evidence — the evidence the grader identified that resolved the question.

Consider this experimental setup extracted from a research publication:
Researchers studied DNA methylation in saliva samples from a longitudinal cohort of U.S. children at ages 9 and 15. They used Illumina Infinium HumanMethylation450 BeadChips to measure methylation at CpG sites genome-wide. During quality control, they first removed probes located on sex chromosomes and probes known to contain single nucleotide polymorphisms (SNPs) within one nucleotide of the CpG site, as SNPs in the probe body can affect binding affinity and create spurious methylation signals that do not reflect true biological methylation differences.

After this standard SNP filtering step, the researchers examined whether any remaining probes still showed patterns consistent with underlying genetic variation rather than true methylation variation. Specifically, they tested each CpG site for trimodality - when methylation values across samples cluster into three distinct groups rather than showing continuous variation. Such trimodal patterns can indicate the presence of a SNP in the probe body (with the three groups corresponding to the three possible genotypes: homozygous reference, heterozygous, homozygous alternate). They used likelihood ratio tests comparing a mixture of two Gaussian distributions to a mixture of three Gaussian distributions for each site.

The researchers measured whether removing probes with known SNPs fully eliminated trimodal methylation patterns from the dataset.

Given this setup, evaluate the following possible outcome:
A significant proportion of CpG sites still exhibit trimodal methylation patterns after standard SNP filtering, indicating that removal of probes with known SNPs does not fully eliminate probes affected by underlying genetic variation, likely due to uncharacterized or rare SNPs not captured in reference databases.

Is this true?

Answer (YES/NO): YES